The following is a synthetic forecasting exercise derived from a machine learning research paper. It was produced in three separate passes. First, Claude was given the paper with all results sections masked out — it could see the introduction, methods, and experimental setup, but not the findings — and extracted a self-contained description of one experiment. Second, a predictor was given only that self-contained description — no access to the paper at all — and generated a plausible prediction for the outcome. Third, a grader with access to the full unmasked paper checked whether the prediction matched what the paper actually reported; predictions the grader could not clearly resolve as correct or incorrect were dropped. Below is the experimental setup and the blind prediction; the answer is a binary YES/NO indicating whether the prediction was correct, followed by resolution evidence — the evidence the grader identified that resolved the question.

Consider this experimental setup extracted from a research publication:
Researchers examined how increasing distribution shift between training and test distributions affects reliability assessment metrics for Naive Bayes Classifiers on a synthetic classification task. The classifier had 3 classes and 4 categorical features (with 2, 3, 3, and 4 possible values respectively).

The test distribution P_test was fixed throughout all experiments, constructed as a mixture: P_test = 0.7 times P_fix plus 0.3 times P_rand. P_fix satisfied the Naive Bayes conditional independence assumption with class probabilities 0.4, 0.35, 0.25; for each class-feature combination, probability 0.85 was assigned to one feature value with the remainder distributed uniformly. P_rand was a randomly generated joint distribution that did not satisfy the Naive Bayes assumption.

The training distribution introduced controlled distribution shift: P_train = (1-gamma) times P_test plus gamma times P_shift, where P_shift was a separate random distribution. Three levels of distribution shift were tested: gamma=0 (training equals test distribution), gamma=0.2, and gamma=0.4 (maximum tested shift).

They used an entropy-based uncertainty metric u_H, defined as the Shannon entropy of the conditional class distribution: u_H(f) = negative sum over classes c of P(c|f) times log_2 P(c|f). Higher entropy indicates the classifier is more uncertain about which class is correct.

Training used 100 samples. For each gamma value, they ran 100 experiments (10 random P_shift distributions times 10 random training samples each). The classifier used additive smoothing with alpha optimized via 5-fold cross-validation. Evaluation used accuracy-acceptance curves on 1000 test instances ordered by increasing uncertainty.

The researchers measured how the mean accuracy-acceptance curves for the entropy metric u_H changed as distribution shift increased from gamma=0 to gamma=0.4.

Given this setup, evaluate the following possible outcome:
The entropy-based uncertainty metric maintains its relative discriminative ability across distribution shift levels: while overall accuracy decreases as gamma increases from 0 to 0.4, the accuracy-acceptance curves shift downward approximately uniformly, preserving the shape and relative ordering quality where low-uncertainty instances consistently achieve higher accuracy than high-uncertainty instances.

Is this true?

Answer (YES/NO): NO